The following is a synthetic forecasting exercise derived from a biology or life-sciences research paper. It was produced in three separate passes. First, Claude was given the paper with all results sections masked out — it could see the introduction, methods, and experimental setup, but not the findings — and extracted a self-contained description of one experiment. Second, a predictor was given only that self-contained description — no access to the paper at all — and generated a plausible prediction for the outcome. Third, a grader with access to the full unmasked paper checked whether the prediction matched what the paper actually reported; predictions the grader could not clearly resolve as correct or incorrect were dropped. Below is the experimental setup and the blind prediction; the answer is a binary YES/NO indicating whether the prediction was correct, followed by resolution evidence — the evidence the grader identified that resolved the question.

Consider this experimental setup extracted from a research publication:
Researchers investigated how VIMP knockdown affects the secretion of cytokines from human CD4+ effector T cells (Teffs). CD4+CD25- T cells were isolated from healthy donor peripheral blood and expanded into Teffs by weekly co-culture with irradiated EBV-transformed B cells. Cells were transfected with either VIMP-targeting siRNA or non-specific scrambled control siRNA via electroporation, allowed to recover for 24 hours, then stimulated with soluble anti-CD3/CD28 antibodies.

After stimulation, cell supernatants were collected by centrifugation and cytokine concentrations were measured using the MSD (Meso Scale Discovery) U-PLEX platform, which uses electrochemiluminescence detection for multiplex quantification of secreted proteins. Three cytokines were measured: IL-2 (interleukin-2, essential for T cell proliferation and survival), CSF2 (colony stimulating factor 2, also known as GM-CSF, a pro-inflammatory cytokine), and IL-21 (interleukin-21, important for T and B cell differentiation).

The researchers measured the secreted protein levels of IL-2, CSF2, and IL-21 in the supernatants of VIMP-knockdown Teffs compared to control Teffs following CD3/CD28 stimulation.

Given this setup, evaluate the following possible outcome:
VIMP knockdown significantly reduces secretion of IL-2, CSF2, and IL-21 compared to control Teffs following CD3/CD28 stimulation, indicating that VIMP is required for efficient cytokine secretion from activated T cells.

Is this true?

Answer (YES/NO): NO